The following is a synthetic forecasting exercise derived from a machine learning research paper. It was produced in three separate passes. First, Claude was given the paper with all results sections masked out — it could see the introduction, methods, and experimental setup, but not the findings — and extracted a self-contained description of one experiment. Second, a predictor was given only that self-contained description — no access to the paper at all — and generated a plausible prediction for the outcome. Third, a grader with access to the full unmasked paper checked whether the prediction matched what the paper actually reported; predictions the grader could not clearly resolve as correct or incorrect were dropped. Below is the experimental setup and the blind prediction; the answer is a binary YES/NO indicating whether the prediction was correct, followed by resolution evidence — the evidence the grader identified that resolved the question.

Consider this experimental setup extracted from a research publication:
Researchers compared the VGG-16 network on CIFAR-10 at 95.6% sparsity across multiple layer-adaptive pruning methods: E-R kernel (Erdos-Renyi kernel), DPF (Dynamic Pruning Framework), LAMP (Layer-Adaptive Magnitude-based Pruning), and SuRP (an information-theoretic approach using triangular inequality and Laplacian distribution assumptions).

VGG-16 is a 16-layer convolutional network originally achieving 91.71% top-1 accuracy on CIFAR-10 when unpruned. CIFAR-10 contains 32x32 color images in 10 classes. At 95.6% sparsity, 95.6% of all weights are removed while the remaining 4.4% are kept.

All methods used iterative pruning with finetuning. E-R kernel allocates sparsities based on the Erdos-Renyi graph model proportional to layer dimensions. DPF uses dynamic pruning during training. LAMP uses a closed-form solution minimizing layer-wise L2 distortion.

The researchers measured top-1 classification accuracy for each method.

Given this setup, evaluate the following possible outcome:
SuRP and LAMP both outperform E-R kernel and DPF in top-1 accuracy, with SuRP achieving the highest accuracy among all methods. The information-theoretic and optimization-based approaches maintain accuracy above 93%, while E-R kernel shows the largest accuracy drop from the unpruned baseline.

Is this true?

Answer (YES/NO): NO